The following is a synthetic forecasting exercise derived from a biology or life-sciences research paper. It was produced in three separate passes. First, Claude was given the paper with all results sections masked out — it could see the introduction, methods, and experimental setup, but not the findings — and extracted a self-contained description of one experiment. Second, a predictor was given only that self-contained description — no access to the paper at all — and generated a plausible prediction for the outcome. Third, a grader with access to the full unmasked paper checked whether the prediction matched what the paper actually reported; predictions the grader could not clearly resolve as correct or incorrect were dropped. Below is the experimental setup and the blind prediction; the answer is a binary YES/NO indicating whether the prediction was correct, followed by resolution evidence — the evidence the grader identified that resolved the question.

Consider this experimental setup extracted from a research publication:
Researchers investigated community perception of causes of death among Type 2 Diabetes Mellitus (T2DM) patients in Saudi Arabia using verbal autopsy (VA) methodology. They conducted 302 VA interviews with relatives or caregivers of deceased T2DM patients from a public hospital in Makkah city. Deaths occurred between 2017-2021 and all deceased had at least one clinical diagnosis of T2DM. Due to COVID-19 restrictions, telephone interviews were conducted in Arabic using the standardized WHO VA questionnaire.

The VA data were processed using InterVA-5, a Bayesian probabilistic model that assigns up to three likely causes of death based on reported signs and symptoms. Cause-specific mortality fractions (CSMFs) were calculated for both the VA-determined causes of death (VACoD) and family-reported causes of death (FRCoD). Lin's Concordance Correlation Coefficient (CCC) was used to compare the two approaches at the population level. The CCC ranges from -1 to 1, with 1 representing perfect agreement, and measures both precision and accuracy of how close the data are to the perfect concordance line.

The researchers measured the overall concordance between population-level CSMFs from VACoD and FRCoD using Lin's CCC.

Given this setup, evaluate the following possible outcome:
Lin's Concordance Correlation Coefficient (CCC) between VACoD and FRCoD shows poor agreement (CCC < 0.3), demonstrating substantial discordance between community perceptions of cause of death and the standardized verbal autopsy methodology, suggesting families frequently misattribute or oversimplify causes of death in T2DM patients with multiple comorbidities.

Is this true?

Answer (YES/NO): NO